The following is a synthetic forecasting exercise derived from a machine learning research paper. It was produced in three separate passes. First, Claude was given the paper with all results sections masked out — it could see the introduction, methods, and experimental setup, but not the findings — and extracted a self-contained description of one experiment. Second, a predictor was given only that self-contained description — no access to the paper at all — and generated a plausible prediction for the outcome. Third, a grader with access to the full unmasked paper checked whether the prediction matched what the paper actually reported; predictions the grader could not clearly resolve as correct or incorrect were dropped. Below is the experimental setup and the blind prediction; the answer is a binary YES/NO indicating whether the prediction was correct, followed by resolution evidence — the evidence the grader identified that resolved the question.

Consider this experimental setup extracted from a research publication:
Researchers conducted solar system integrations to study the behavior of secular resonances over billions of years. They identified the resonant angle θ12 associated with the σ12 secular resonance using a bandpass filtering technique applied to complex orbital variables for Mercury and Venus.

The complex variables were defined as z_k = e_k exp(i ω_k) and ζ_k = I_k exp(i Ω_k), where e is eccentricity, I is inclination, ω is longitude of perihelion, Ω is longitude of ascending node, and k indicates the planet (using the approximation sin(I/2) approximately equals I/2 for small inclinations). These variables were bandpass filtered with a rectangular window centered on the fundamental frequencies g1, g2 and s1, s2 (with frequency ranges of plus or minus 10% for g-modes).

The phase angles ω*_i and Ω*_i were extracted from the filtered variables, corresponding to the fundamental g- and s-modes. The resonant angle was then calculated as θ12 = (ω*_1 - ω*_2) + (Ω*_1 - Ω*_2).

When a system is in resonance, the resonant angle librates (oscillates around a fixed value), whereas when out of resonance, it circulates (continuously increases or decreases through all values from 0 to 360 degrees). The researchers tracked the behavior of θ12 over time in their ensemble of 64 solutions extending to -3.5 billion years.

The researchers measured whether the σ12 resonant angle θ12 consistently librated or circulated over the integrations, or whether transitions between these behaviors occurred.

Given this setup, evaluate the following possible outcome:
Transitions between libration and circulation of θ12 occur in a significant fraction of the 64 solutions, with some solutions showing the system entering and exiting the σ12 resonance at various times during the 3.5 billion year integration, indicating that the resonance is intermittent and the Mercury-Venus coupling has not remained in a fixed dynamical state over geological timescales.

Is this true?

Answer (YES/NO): YES